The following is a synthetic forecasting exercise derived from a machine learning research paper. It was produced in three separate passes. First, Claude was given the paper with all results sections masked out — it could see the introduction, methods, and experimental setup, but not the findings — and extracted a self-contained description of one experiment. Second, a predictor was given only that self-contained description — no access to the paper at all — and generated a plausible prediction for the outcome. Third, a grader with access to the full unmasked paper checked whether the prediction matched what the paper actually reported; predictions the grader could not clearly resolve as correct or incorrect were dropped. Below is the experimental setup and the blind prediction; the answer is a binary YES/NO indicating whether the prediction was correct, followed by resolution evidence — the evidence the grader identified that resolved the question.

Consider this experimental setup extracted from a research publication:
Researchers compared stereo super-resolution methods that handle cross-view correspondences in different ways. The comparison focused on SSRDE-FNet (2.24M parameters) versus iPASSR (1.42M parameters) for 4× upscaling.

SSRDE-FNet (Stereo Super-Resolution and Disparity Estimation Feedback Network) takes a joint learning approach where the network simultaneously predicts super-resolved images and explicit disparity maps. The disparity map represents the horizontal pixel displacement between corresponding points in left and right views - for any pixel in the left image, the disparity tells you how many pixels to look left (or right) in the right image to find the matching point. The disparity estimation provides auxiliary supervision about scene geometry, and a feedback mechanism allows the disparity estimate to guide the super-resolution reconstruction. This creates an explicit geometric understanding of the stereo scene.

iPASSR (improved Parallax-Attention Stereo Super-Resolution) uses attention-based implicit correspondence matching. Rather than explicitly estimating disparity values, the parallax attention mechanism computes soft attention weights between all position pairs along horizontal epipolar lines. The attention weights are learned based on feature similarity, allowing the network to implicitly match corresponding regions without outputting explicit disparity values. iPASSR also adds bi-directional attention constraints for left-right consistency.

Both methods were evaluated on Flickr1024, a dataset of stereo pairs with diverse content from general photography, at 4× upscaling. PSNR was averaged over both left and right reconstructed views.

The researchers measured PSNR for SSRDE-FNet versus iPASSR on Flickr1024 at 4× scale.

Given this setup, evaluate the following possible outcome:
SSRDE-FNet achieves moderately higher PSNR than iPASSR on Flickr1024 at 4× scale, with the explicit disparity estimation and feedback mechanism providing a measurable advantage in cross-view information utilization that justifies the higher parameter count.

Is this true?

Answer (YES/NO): YES